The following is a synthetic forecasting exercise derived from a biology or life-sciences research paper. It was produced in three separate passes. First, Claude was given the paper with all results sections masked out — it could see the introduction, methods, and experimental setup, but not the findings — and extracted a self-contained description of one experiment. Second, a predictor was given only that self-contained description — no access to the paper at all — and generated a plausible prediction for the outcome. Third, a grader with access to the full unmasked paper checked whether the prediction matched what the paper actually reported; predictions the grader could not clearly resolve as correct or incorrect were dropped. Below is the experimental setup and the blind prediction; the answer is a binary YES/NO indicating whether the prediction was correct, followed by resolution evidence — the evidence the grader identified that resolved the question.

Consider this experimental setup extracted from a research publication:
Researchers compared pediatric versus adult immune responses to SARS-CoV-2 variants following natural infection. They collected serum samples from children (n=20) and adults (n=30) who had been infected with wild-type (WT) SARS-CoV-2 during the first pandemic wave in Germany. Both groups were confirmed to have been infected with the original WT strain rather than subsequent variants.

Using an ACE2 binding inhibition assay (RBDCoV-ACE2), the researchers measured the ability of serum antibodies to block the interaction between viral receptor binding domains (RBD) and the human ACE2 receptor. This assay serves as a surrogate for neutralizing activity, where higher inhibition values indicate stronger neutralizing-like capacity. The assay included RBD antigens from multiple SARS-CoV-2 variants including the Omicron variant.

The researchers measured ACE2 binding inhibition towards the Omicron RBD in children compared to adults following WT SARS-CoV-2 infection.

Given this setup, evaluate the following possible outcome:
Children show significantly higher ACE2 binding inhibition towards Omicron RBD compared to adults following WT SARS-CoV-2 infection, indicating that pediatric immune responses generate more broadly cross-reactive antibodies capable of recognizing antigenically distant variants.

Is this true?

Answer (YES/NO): NO